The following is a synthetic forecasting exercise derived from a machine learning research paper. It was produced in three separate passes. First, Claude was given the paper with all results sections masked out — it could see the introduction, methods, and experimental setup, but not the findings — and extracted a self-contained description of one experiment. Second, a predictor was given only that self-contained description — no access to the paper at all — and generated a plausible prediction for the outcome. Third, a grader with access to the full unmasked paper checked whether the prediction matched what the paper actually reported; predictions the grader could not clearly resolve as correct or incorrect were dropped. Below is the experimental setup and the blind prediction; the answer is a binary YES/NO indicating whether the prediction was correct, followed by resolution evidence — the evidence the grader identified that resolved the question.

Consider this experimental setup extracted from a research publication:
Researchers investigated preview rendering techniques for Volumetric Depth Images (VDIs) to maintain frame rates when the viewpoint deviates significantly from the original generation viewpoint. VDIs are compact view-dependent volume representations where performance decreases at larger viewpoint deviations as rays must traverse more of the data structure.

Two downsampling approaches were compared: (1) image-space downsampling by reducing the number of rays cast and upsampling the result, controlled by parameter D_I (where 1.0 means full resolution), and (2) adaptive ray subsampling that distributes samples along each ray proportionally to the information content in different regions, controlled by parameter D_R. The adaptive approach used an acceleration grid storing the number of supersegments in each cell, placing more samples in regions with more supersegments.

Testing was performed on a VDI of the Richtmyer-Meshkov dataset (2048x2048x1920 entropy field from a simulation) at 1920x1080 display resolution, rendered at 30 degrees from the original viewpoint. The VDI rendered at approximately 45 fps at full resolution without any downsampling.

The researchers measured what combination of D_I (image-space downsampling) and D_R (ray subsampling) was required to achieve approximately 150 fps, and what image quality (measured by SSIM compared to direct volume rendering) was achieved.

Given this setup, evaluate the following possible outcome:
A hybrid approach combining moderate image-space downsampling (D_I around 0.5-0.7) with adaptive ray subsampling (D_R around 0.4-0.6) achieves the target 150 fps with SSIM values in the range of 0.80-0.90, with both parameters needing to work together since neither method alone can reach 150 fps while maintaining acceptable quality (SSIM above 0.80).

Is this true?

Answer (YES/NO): NO